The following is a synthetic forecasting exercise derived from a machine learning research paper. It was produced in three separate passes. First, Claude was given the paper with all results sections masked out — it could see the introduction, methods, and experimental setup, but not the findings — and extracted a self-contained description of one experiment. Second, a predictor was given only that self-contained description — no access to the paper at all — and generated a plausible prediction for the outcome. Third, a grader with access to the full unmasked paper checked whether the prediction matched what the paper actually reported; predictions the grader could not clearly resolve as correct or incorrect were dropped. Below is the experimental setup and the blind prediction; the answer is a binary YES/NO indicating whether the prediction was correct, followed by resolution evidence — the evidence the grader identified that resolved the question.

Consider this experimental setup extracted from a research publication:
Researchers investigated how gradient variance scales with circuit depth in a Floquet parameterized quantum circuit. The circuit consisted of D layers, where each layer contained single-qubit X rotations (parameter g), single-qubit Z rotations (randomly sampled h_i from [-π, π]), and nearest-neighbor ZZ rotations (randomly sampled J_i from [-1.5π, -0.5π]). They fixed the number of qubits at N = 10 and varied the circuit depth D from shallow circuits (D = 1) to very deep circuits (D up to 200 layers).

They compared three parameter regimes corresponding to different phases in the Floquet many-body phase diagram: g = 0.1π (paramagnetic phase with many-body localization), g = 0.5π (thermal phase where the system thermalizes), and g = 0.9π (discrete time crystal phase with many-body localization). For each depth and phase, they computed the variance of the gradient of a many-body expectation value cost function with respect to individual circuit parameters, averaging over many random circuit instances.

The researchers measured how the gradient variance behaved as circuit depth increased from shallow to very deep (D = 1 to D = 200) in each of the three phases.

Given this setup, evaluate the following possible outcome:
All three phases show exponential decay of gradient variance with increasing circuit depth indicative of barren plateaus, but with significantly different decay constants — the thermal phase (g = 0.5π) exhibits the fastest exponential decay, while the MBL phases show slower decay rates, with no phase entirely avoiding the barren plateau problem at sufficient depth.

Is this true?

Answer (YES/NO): NO